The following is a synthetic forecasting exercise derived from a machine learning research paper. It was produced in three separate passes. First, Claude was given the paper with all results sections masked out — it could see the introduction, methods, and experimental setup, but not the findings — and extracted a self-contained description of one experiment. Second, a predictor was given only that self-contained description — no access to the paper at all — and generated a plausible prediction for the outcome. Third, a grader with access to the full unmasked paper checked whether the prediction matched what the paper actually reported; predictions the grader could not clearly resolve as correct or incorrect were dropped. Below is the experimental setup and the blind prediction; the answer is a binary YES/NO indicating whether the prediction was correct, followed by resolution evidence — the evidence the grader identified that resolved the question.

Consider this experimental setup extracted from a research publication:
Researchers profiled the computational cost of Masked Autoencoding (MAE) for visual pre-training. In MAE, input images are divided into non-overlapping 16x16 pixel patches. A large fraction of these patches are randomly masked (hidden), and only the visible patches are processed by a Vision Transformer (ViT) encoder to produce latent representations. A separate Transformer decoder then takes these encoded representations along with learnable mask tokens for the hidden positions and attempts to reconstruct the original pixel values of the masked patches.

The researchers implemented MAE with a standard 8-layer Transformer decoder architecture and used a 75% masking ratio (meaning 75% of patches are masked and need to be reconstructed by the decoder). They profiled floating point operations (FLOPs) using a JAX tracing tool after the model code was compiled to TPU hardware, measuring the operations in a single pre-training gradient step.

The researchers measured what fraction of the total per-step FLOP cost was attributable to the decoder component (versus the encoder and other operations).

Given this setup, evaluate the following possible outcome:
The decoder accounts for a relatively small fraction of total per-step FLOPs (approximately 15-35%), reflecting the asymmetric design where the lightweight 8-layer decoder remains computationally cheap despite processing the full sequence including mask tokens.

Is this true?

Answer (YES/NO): NO